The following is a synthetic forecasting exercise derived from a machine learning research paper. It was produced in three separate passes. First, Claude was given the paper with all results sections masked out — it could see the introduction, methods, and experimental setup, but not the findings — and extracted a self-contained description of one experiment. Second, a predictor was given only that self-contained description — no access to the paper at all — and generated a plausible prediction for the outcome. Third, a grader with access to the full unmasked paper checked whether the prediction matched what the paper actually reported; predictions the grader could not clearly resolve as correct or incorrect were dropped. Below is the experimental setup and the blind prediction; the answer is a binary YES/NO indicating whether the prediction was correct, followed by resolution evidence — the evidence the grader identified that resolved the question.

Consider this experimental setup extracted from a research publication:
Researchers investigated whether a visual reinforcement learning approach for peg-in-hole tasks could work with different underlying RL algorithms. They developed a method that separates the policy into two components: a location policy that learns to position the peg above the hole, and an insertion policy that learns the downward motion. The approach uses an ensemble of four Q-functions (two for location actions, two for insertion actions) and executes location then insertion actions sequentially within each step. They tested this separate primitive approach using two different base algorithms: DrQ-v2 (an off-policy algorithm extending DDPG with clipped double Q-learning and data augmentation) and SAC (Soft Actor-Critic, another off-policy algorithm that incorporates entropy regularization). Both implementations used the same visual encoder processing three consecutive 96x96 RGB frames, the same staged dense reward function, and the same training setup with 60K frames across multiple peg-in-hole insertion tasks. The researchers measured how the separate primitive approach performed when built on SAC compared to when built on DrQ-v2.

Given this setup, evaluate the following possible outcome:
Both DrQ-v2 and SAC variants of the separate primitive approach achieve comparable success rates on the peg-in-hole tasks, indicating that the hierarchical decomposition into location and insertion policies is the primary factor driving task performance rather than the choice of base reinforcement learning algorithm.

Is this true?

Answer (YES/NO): NO